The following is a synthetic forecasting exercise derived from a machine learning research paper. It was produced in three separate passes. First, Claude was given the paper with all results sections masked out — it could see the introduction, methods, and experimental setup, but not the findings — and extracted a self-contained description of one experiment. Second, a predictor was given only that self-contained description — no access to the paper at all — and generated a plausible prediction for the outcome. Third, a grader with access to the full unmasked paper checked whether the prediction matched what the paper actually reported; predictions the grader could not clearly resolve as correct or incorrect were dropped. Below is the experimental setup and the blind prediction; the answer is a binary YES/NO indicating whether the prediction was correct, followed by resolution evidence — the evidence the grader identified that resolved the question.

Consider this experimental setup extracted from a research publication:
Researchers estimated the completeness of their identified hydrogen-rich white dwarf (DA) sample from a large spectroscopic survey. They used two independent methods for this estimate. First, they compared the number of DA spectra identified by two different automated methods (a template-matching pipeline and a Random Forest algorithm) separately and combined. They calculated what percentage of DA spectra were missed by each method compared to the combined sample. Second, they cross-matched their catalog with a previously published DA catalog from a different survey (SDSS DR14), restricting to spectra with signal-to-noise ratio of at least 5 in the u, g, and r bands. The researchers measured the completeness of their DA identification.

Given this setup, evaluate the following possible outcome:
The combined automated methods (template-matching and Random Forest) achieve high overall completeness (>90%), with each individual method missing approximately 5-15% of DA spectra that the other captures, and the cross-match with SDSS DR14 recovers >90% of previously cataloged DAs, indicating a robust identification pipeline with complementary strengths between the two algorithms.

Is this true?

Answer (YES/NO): NO